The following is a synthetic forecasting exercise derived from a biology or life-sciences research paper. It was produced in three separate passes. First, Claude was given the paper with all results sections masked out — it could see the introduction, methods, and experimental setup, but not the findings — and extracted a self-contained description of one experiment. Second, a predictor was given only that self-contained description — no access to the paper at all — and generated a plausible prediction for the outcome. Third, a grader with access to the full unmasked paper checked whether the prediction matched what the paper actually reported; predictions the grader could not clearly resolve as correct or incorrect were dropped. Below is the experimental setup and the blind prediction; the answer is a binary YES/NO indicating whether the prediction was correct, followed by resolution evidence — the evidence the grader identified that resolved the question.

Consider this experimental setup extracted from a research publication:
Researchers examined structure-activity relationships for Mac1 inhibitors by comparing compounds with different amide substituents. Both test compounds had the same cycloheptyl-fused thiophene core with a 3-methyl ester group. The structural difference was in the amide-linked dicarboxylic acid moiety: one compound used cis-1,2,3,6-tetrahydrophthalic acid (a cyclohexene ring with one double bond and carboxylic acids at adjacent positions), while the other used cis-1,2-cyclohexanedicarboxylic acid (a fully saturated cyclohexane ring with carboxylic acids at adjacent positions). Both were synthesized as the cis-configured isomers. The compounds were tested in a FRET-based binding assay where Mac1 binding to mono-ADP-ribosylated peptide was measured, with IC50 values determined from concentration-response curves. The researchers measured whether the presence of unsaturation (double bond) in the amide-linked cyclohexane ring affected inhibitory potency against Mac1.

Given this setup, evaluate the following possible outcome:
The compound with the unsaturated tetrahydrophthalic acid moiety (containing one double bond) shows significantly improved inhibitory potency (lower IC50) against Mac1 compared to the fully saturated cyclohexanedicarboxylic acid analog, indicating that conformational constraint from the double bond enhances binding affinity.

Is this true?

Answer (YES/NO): NO